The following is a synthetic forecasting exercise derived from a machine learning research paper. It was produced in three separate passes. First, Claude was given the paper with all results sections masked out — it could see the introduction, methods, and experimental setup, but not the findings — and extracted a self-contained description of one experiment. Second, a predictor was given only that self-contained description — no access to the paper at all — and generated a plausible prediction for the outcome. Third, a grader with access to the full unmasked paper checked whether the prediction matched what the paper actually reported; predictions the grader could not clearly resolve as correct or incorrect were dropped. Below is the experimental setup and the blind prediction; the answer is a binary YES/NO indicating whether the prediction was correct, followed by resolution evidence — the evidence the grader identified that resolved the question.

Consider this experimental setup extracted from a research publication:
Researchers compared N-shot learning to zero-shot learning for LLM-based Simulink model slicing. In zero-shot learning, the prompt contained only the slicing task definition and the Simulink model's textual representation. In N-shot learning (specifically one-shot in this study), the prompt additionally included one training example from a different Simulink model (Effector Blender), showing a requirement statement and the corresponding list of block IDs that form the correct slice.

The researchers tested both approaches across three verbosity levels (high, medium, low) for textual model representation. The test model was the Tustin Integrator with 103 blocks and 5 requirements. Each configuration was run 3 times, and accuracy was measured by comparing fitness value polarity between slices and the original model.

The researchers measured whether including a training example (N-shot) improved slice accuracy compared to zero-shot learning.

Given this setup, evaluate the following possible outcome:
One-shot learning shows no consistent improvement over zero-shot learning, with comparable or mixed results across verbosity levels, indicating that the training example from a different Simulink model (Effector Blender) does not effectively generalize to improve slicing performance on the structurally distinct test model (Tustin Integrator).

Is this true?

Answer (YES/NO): NO